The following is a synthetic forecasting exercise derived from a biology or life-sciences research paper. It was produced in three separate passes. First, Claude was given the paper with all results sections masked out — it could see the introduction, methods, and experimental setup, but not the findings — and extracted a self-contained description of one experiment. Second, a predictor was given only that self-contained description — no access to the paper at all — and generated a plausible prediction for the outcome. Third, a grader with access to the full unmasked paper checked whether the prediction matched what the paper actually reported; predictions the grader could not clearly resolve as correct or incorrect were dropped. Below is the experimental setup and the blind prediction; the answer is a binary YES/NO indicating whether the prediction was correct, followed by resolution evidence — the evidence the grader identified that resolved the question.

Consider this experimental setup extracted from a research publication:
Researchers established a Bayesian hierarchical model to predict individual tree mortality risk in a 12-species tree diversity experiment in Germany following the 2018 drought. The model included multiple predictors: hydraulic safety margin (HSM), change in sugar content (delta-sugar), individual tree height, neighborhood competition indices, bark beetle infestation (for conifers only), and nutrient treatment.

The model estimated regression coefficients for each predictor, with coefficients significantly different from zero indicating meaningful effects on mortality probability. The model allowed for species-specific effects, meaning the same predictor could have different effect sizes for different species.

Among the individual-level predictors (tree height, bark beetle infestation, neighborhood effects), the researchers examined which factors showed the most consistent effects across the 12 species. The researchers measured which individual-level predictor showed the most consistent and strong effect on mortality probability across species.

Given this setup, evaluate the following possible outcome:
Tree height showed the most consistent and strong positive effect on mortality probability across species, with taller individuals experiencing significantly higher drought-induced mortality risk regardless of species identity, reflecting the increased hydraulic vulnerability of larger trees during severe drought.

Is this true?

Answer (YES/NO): NO